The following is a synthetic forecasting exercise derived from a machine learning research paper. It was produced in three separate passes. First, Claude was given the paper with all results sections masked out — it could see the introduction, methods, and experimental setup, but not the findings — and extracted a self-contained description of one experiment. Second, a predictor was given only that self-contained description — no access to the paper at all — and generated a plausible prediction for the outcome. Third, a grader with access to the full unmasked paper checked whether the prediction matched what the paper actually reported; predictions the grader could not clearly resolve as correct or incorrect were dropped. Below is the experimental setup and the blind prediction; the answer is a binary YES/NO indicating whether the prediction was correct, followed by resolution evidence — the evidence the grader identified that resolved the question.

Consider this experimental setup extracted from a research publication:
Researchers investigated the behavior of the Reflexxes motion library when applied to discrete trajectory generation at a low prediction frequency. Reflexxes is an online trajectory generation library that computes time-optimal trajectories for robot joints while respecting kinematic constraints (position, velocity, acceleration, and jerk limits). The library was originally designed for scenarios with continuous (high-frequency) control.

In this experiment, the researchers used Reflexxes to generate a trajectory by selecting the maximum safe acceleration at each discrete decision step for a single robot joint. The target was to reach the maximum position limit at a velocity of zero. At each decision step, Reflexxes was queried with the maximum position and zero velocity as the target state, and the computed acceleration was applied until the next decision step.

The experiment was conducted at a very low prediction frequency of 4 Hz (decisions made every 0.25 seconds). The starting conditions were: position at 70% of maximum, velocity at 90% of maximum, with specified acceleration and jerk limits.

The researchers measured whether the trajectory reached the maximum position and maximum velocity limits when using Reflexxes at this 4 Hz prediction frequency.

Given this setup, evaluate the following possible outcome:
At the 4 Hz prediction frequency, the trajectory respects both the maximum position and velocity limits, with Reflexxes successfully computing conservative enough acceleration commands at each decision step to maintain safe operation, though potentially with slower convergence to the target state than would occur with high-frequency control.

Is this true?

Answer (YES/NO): NO